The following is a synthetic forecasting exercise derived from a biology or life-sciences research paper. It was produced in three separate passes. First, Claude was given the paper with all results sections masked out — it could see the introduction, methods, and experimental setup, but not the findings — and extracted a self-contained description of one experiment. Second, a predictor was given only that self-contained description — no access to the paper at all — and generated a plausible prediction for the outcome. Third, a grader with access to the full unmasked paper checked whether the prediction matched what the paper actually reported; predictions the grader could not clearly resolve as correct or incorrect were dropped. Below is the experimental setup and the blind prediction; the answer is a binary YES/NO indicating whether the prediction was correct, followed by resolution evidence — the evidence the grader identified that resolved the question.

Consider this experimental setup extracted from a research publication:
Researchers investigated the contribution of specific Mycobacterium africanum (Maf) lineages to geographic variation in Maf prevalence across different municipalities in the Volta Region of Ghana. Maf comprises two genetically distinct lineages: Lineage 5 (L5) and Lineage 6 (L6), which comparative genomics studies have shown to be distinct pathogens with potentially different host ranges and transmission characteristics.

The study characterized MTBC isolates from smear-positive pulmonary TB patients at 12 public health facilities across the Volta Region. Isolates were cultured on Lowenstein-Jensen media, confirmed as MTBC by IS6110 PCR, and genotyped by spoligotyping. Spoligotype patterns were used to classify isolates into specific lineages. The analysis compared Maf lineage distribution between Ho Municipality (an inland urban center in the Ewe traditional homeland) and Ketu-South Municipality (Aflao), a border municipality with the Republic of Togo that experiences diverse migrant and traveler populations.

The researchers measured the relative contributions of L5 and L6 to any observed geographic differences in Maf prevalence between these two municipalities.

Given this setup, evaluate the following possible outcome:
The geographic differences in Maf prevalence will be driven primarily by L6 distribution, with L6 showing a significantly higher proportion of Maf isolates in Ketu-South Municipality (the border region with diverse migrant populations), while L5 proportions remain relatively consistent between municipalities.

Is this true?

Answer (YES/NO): NO